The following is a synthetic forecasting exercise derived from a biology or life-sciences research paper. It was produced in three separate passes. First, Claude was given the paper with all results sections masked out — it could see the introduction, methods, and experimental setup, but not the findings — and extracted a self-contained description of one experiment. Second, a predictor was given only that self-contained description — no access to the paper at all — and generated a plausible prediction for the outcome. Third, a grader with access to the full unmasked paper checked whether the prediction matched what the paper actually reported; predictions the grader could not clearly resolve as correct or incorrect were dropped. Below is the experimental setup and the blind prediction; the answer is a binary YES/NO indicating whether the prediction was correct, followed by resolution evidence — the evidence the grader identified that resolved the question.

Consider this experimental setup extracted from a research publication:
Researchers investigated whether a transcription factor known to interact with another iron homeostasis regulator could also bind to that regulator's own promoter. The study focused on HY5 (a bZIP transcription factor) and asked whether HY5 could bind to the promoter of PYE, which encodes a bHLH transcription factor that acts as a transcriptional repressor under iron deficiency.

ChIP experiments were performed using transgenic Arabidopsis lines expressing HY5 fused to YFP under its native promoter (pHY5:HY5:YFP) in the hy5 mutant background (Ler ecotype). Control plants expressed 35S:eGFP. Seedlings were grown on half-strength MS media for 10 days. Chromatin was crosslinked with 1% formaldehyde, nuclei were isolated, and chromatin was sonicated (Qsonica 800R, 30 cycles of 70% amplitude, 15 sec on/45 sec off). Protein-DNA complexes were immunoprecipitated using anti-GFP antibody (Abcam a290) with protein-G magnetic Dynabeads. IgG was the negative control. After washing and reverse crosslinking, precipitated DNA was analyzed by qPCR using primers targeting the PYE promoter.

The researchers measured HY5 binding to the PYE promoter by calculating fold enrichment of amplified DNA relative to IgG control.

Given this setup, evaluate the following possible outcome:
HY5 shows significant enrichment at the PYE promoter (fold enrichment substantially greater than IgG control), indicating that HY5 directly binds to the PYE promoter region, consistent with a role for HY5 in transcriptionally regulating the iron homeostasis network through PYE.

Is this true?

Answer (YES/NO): YES